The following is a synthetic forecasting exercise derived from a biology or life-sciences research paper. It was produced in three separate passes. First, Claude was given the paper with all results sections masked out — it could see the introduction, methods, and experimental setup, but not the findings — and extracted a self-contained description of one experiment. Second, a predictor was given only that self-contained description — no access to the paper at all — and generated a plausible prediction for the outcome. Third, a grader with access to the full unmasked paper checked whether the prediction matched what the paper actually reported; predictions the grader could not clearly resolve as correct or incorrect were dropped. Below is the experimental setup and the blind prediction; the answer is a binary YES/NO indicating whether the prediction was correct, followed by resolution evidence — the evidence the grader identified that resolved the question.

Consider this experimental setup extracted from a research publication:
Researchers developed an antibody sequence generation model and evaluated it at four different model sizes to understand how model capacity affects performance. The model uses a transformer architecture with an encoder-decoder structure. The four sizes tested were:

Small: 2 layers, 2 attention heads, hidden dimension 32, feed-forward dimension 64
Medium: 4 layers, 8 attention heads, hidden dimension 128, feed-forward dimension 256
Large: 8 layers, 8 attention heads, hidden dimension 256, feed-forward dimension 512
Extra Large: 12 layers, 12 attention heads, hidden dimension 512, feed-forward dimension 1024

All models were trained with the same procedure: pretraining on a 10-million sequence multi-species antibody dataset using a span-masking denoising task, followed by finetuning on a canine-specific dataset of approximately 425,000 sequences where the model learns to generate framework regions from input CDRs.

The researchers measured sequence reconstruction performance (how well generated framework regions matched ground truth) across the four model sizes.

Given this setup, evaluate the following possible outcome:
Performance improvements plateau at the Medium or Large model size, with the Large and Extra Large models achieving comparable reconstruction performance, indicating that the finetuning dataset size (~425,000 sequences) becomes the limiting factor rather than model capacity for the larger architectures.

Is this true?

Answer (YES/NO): NO